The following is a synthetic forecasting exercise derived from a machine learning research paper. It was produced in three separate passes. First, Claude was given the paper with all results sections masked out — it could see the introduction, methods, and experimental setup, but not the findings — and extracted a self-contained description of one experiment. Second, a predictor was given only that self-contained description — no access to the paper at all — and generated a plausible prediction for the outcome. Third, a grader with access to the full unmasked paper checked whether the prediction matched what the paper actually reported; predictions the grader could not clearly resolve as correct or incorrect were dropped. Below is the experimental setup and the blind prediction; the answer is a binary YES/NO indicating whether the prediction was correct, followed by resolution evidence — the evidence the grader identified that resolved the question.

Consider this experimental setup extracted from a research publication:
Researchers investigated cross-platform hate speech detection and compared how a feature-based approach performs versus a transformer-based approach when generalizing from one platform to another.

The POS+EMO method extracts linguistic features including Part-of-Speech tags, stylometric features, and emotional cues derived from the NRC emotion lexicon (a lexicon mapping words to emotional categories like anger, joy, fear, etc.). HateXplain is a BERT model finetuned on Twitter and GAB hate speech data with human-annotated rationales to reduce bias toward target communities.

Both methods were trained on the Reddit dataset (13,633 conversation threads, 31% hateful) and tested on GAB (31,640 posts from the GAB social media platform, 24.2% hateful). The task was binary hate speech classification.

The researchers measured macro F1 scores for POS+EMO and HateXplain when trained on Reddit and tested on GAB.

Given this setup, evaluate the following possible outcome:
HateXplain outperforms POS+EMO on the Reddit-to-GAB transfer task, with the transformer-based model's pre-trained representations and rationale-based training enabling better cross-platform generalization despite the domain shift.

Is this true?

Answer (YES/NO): YES